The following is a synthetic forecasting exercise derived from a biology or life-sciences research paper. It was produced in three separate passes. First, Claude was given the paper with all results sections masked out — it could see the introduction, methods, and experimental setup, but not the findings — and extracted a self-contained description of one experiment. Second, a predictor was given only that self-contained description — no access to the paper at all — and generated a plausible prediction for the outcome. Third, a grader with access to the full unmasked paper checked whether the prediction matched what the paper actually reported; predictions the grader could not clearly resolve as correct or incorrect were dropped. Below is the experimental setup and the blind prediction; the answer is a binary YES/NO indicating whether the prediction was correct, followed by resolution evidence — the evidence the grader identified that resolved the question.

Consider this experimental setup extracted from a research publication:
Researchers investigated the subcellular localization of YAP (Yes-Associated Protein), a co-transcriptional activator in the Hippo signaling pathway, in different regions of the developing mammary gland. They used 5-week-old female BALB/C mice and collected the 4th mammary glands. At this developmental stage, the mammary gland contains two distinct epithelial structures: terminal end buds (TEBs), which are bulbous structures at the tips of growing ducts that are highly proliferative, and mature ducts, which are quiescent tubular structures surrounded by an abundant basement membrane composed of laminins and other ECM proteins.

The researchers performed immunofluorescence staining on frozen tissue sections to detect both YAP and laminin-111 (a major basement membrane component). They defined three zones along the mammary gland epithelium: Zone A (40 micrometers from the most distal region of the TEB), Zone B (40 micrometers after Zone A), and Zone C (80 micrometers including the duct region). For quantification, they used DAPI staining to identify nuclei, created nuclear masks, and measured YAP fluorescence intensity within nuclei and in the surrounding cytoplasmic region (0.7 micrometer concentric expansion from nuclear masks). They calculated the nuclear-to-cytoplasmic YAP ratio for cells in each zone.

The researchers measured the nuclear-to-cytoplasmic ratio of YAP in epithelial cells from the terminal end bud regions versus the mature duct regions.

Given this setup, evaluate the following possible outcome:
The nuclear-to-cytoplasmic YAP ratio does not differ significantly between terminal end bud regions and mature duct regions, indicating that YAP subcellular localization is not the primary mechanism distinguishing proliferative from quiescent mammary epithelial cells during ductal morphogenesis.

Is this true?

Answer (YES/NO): NO